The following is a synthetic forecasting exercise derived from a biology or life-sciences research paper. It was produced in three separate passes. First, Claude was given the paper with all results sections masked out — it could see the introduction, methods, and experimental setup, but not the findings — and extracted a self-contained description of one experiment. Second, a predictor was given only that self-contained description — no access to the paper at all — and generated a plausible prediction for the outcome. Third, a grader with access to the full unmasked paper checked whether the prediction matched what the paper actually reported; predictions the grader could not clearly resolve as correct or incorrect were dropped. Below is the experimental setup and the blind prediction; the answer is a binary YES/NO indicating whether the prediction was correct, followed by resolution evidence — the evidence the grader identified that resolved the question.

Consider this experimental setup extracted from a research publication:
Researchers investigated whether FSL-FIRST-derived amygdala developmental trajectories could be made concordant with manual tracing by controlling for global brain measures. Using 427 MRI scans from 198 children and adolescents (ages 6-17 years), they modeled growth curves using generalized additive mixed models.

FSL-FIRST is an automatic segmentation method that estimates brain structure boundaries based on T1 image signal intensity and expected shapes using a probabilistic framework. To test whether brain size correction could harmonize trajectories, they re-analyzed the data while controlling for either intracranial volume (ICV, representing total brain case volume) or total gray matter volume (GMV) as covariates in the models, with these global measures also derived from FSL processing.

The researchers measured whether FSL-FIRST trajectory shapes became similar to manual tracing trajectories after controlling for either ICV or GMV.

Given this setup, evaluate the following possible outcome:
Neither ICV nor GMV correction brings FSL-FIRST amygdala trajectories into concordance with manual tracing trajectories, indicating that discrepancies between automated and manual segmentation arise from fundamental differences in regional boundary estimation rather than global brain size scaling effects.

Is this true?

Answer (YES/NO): NO